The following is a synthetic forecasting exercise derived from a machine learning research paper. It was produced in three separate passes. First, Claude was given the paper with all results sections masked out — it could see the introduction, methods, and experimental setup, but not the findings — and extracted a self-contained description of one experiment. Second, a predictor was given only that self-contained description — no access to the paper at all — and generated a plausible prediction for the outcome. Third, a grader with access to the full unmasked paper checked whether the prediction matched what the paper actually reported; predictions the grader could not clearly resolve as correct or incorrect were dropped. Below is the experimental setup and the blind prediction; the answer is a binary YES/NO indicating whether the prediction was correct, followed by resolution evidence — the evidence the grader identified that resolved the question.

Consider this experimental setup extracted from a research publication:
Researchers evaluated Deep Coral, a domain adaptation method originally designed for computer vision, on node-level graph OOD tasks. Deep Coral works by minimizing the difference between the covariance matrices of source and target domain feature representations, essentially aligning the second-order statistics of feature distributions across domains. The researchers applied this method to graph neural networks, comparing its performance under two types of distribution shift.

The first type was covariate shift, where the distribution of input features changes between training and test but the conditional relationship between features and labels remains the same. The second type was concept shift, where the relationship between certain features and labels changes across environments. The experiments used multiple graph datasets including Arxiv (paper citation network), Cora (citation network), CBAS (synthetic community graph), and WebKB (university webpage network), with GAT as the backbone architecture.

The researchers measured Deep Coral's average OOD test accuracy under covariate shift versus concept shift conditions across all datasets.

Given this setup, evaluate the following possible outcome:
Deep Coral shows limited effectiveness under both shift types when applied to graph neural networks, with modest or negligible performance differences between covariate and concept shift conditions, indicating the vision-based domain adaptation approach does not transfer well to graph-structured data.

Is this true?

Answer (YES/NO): NO